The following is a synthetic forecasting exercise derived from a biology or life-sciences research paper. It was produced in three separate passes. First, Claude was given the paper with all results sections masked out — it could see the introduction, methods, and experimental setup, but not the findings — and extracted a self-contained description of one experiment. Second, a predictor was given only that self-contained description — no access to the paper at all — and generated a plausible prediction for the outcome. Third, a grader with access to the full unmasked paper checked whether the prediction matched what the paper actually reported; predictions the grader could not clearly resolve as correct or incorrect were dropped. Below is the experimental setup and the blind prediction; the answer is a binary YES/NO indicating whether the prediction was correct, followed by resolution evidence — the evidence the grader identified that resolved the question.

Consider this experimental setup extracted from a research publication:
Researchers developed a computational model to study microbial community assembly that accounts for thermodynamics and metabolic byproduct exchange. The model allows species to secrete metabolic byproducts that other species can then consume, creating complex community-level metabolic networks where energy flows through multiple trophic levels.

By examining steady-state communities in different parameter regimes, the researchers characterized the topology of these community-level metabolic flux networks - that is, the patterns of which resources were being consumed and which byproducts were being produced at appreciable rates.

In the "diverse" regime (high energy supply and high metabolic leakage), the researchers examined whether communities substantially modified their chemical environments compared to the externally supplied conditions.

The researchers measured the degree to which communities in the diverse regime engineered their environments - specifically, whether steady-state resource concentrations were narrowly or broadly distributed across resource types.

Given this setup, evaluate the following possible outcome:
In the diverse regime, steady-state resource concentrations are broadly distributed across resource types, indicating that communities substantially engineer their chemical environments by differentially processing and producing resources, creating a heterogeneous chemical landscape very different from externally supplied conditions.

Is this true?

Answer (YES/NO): NO